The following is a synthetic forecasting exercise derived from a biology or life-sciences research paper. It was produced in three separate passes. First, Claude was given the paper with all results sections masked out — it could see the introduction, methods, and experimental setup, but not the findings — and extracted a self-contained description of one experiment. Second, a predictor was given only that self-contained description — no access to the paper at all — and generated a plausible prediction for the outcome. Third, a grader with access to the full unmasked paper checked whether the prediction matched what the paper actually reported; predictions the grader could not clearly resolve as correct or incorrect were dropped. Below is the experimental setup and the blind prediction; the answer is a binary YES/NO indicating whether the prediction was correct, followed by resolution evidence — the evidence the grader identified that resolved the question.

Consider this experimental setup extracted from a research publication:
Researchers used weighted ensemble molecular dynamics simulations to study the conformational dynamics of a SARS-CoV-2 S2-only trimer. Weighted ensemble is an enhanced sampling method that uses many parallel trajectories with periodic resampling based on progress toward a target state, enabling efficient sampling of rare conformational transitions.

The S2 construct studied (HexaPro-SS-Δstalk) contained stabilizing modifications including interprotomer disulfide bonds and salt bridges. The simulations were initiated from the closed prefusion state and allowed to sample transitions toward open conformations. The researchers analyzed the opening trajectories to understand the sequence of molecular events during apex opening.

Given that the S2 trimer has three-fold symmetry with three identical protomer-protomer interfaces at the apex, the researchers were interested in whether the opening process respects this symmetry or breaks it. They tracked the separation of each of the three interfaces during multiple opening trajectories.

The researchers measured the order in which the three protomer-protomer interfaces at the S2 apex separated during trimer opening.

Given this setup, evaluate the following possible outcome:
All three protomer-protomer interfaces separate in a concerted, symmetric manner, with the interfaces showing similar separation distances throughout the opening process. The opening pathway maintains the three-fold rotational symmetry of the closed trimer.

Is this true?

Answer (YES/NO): NO